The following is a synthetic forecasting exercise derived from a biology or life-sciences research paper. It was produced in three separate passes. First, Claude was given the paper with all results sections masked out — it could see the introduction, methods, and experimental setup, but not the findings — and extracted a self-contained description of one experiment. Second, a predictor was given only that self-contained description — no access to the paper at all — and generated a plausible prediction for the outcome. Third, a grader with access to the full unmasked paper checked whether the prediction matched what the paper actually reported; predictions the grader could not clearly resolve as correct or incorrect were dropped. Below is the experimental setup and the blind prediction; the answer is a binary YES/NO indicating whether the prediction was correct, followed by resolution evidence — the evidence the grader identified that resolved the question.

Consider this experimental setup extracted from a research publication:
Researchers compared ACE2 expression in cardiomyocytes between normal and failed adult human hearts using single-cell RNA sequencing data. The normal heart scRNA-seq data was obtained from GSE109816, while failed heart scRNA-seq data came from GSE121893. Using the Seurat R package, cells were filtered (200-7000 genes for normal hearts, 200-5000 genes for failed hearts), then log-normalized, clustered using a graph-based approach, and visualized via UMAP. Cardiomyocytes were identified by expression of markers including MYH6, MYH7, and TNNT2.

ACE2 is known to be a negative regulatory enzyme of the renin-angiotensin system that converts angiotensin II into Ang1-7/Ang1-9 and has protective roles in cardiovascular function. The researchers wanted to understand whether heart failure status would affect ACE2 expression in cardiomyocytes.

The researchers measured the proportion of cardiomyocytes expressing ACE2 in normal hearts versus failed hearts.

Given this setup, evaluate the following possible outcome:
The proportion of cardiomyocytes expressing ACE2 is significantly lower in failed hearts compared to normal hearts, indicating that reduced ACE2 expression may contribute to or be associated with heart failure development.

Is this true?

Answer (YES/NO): NO